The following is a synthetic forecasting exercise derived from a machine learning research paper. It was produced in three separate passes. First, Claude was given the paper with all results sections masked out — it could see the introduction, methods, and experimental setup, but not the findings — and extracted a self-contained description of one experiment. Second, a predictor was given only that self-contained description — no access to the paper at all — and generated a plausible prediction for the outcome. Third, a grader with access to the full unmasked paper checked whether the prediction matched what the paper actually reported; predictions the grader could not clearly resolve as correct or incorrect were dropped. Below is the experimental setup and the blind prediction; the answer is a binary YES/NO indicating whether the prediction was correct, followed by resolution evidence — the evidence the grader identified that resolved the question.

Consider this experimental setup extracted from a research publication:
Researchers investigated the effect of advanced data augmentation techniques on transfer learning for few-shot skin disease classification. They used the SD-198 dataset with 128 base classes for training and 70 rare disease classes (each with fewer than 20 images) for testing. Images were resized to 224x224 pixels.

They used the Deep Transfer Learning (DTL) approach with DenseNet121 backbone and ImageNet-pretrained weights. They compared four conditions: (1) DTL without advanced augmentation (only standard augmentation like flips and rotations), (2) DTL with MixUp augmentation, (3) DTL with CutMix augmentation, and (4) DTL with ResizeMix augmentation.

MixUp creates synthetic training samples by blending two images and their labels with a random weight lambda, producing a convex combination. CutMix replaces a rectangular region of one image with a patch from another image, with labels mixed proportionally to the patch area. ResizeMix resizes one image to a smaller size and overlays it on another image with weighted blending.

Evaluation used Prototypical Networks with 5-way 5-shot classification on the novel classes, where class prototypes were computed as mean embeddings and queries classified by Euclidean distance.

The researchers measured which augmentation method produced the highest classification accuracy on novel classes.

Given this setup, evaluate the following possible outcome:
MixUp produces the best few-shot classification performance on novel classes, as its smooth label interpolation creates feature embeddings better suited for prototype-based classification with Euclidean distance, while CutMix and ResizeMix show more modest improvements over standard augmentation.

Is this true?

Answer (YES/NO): NO